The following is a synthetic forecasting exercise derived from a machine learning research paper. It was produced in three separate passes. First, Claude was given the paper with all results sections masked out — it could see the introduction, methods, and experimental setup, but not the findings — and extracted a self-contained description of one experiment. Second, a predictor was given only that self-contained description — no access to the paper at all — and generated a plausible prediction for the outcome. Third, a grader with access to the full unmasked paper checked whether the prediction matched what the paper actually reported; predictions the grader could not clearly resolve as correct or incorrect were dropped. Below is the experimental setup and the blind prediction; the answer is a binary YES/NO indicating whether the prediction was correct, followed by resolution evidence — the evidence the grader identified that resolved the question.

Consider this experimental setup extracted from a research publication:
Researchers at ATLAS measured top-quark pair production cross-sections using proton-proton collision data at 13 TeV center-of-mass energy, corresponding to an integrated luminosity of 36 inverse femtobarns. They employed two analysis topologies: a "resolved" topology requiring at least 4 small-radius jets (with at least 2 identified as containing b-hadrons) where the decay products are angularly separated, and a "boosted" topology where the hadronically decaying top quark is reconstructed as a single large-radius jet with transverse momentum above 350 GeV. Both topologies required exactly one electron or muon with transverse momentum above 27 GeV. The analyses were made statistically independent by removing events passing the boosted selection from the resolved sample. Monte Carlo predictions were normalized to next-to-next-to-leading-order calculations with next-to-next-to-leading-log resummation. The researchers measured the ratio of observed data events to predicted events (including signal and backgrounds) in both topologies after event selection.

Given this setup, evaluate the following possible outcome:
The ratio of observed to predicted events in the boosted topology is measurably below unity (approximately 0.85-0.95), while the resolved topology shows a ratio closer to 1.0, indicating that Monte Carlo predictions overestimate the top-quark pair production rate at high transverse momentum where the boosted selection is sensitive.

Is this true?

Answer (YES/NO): YES